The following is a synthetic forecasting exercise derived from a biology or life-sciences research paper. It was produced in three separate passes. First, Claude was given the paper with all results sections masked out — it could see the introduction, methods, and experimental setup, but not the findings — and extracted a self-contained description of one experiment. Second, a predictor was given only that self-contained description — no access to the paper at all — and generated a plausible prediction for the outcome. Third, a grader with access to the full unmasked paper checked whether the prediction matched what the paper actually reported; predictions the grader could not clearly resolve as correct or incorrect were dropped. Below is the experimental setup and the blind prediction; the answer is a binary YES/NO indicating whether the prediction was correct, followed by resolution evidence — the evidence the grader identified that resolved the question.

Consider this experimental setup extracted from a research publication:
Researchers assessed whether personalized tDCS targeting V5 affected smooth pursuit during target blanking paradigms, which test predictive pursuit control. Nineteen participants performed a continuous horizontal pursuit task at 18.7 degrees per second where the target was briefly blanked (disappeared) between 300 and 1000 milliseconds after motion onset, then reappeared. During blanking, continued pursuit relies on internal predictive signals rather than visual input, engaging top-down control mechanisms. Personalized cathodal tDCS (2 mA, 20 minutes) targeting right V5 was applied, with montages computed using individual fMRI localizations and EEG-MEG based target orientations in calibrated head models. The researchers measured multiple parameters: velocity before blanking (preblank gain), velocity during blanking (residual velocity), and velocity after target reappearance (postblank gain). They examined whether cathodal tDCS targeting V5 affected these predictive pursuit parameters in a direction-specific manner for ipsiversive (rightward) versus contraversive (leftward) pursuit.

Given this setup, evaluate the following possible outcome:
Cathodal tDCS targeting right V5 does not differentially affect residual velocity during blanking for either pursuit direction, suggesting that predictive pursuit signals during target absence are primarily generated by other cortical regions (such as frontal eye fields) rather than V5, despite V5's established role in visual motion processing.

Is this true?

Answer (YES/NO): YES